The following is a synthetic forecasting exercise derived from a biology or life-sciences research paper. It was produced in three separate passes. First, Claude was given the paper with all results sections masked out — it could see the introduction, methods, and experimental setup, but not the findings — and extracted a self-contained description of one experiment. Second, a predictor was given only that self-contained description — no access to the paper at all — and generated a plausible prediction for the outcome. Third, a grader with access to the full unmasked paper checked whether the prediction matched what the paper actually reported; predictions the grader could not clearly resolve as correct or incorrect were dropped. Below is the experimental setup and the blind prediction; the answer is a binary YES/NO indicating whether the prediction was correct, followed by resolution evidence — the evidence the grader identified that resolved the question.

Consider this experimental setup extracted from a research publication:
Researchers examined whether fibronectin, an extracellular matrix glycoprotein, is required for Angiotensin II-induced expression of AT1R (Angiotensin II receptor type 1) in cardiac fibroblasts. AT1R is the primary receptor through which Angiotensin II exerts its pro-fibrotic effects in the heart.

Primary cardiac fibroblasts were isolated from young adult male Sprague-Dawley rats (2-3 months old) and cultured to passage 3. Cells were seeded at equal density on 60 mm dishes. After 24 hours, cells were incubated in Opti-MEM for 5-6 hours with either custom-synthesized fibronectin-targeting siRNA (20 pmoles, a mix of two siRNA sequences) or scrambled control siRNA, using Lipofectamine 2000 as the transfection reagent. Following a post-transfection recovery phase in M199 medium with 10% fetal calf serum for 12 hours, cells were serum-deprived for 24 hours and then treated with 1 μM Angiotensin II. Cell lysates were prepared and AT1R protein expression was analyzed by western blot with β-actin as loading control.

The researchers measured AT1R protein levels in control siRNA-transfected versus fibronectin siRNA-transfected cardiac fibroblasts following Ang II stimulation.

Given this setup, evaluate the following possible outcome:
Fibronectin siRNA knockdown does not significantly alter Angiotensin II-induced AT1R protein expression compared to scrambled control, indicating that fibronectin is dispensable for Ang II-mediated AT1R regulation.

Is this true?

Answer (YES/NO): NO